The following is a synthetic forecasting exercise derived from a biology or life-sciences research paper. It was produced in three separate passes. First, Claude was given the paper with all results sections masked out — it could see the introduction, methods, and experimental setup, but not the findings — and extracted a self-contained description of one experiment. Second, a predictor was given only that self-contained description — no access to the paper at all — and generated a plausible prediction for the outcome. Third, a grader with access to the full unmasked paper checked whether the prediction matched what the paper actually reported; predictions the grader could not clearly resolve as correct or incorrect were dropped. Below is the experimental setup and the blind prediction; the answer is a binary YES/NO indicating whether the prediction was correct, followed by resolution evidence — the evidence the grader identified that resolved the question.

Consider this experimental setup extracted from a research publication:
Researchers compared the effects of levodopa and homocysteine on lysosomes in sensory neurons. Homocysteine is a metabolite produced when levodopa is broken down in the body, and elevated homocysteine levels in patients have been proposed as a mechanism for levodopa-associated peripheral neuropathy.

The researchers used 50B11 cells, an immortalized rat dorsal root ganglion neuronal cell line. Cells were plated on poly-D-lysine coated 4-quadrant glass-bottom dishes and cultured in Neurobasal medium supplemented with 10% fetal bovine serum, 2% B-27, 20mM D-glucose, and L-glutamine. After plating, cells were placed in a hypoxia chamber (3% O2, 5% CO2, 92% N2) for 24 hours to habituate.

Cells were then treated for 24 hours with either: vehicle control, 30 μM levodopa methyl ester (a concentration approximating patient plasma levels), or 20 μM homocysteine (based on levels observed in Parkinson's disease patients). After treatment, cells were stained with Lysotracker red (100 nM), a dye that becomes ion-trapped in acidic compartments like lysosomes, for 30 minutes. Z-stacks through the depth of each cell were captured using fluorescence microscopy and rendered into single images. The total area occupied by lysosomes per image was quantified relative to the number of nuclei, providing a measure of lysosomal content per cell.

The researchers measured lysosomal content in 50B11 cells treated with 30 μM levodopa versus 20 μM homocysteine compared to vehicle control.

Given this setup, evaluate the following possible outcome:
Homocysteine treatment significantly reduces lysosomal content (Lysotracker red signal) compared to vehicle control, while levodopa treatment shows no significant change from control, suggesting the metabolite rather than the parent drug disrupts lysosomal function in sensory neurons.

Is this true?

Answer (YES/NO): NO